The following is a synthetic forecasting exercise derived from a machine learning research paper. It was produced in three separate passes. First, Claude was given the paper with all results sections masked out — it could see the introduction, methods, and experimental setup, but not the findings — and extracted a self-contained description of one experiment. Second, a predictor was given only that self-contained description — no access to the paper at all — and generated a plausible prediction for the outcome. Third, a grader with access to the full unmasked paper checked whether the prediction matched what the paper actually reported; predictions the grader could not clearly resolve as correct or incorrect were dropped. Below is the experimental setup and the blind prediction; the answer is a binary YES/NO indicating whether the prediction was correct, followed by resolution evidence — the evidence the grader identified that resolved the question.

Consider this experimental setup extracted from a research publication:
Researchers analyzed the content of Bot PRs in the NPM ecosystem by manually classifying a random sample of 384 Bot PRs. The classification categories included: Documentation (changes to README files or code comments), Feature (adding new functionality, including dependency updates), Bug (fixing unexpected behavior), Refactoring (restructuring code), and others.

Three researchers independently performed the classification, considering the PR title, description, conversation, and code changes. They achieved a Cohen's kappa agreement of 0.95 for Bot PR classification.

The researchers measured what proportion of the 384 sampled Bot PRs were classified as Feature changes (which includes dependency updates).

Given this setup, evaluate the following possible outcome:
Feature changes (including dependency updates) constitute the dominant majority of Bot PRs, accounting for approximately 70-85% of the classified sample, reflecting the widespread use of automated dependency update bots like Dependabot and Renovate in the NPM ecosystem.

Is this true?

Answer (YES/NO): NO